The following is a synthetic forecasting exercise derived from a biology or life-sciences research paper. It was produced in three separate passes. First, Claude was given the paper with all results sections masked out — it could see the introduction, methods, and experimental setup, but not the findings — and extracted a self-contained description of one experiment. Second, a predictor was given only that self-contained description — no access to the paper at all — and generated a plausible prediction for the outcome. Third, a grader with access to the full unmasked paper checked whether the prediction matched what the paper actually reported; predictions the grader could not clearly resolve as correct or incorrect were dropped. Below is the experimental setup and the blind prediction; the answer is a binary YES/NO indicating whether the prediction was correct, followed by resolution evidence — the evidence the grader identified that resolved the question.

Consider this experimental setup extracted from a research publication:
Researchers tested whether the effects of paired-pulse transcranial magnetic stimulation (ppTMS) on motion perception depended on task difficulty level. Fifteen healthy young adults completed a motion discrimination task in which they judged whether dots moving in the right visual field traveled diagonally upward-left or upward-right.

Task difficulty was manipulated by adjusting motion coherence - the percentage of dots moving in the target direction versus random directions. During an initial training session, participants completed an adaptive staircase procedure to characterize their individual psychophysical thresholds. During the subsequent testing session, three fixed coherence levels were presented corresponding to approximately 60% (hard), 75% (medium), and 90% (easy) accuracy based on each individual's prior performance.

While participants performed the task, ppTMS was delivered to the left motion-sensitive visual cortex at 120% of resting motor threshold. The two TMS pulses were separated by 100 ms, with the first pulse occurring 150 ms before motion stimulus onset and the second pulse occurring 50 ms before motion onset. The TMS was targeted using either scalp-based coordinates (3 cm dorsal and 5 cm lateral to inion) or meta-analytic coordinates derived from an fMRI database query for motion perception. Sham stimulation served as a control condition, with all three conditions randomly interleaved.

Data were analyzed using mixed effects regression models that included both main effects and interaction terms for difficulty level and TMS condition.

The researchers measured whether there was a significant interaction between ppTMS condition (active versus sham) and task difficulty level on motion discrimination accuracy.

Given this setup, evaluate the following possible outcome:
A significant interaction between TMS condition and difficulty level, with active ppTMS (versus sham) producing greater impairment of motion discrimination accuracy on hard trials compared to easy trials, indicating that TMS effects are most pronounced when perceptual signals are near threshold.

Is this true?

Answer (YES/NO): NO